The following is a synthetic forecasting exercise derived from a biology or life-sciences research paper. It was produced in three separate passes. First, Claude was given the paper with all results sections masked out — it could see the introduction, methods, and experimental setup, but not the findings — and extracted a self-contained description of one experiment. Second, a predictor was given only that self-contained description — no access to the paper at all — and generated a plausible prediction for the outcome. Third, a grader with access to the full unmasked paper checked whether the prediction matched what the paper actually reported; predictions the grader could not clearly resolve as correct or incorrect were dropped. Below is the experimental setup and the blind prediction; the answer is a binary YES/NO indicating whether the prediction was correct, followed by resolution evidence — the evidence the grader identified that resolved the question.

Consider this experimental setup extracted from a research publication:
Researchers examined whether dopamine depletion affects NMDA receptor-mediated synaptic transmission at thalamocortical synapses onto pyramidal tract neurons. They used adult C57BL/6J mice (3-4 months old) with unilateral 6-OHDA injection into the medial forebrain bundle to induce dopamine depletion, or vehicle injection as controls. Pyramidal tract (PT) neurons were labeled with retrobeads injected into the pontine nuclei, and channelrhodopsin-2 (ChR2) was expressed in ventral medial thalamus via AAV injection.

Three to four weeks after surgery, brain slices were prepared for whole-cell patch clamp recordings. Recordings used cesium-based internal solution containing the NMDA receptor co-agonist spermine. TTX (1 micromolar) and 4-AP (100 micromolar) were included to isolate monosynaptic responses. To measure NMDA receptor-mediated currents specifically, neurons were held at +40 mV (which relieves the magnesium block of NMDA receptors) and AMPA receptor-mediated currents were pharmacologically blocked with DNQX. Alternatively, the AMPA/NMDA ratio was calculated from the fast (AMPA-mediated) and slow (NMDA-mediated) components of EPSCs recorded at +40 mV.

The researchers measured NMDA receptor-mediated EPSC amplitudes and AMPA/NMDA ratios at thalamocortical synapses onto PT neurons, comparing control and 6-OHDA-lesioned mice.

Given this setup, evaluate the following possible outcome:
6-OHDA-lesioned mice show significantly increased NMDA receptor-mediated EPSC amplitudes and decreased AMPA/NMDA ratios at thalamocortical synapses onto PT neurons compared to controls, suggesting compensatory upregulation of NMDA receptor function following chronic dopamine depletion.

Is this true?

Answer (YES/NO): NO